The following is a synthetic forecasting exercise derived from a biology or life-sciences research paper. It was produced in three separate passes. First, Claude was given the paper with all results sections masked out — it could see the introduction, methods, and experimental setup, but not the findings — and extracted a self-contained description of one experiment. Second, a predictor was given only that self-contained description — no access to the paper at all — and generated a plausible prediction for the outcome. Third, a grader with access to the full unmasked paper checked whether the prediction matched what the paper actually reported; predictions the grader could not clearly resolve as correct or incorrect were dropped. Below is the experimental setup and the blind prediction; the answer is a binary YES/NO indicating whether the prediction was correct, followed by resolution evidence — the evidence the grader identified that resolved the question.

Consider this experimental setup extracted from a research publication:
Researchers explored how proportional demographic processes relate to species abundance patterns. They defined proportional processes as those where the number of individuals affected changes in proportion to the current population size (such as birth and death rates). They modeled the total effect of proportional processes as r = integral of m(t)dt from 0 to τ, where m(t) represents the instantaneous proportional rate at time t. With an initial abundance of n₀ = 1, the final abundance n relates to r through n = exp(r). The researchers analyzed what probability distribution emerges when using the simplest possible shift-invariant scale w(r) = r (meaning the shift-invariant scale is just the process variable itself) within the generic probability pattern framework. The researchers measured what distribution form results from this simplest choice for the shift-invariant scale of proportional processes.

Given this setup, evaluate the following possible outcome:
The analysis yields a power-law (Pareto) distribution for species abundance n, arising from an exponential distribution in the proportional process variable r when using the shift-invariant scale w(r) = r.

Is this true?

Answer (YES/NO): NO